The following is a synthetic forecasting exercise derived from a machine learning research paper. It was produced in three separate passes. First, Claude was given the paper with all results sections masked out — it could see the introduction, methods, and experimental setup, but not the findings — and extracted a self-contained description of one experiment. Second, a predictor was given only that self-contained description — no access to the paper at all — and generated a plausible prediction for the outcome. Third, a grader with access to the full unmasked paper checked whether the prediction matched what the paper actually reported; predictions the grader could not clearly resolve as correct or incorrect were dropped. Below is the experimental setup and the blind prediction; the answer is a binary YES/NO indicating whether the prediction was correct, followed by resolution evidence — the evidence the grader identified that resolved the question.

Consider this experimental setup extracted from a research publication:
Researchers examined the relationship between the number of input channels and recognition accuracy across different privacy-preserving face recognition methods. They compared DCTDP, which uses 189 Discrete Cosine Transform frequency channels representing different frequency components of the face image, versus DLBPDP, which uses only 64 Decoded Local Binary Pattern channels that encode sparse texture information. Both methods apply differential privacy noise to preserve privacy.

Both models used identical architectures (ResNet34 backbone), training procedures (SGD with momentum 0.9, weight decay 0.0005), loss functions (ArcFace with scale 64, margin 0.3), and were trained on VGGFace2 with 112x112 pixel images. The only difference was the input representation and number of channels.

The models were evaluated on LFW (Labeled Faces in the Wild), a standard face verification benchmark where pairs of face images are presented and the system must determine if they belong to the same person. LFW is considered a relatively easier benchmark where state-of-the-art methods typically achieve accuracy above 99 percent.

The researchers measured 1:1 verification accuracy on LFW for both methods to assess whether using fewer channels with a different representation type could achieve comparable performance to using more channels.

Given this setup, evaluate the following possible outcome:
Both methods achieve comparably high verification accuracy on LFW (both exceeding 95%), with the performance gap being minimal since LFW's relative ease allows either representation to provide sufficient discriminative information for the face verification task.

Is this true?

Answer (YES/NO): YES